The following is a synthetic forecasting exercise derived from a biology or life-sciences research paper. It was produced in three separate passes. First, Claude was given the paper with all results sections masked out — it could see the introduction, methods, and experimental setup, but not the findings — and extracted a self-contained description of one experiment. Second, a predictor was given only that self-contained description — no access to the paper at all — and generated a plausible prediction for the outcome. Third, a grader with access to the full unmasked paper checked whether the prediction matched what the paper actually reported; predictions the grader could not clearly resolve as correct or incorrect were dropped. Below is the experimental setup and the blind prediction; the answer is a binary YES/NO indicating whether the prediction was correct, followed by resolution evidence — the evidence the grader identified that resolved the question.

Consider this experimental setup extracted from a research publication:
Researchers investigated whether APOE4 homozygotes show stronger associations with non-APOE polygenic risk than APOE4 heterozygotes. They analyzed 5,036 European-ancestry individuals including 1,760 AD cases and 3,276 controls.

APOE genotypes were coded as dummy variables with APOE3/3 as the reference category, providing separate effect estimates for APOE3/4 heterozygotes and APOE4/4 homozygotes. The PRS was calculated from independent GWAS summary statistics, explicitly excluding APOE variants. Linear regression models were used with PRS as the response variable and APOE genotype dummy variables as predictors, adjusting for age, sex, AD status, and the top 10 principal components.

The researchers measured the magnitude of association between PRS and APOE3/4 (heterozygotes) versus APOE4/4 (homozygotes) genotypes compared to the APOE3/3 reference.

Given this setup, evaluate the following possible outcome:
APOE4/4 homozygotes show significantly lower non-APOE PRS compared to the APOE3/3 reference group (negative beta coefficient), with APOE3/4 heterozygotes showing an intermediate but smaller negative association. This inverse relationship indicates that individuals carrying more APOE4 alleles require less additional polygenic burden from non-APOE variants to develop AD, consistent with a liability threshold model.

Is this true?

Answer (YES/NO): NO